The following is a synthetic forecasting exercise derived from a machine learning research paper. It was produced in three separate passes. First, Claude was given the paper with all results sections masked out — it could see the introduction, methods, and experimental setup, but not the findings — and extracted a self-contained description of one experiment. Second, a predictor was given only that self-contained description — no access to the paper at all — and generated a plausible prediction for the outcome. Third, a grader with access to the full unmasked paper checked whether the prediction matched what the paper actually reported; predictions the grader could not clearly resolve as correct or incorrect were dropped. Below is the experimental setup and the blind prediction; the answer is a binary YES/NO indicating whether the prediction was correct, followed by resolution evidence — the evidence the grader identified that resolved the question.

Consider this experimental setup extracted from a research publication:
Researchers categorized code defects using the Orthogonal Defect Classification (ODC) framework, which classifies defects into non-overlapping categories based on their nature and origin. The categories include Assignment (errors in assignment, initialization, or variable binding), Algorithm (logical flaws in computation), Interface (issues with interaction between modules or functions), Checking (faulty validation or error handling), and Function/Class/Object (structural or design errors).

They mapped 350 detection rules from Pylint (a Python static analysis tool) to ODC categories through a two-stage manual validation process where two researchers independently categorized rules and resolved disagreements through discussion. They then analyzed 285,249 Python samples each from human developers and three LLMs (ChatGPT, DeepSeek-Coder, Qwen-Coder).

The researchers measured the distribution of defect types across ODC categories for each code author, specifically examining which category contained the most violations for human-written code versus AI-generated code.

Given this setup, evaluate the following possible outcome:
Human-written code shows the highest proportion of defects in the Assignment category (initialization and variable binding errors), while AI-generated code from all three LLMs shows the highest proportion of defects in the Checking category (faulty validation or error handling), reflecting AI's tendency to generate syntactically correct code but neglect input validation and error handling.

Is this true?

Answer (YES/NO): NO